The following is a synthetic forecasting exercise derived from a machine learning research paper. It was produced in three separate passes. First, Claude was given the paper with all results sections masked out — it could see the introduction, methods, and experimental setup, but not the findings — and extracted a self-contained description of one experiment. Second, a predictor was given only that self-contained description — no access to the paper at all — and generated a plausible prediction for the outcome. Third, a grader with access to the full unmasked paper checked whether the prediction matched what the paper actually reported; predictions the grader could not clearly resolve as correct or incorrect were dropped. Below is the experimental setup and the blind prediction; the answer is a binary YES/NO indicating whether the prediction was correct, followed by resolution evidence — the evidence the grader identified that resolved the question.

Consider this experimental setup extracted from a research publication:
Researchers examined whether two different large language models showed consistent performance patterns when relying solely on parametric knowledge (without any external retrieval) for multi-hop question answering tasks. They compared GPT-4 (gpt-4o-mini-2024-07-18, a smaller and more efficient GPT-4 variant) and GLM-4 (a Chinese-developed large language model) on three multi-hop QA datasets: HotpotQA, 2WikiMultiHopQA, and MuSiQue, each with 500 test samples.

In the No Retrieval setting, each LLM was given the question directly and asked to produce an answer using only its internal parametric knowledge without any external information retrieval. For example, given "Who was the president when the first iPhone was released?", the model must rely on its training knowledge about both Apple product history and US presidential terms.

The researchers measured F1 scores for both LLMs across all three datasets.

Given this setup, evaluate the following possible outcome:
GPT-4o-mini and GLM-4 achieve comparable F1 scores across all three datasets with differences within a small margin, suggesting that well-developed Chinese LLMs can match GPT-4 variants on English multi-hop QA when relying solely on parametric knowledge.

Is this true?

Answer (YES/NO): YES